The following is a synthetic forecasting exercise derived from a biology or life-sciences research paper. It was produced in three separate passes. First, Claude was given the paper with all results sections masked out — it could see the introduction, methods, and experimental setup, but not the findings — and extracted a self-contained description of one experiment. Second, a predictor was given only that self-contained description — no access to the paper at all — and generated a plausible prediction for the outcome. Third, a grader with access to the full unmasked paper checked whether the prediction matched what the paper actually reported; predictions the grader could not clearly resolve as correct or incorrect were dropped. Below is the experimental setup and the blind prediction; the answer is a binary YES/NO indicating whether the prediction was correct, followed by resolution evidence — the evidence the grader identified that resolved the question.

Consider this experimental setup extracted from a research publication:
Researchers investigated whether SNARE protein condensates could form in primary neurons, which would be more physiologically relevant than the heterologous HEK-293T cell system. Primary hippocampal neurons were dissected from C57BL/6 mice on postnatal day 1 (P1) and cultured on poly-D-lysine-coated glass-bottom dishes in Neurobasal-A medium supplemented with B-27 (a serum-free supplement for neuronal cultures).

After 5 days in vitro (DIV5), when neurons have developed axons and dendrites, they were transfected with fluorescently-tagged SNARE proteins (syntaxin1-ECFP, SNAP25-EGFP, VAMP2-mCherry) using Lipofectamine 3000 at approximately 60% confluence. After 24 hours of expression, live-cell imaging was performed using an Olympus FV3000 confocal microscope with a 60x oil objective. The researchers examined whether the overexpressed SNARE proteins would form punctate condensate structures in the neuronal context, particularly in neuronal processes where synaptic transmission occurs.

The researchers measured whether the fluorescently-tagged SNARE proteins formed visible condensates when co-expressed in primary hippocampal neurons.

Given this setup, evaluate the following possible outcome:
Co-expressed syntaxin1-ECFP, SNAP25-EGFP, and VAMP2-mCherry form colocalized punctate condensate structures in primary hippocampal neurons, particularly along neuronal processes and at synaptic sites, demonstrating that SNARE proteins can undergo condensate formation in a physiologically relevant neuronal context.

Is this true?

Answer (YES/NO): YES